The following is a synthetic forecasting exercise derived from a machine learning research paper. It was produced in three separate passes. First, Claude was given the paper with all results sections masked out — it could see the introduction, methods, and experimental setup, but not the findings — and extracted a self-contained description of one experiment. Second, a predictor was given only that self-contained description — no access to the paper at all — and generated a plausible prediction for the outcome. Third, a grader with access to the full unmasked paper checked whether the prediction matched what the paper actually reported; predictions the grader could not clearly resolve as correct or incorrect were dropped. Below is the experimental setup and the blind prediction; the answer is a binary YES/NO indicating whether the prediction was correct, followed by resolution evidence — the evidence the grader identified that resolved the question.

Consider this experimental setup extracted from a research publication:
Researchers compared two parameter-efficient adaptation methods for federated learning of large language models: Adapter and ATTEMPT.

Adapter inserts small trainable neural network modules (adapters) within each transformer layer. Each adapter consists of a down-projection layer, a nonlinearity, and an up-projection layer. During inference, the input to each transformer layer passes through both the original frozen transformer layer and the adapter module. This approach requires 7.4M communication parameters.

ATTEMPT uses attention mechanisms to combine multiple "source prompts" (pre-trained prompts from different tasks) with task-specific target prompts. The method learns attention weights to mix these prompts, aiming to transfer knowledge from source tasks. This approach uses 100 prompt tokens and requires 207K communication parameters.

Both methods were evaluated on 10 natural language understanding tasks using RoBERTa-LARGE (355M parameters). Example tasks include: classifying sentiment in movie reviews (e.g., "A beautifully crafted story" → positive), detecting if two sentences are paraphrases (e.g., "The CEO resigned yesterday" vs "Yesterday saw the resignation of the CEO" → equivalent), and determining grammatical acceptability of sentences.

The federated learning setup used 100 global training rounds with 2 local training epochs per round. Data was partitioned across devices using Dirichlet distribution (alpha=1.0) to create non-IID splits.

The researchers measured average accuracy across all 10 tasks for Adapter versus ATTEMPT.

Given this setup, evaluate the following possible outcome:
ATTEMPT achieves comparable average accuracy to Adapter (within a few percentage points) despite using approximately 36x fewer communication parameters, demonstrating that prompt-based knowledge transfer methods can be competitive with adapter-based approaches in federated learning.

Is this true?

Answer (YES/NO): NO